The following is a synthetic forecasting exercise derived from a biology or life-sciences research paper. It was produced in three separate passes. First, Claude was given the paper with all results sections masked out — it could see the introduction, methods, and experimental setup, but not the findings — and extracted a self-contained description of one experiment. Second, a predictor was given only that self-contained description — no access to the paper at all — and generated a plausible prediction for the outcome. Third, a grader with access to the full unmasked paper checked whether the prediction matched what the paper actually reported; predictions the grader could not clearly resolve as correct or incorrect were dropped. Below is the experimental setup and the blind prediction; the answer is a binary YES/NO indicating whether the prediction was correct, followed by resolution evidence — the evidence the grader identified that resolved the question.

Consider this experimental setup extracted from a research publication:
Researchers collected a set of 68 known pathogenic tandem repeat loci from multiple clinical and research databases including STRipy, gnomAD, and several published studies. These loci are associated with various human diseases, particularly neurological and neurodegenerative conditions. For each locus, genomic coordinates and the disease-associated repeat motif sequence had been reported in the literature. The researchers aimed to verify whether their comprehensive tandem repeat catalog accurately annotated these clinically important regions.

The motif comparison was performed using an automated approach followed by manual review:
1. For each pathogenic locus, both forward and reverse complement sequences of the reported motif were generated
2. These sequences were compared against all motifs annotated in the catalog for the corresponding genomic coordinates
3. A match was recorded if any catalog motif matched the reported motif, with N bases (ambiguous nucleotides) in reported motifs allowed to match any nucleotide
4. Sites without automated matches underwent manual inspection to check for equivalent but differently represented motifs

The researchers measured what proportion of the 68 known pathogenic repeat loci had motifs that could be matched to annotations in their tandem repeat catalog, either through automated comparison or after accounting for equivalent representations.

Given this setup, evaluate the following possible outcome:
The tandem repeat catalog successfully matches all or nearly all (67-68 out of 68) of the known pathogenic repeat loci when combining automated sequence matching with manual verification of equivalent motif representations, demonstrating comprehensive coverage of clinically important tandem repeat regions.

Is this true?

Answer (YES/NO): NO